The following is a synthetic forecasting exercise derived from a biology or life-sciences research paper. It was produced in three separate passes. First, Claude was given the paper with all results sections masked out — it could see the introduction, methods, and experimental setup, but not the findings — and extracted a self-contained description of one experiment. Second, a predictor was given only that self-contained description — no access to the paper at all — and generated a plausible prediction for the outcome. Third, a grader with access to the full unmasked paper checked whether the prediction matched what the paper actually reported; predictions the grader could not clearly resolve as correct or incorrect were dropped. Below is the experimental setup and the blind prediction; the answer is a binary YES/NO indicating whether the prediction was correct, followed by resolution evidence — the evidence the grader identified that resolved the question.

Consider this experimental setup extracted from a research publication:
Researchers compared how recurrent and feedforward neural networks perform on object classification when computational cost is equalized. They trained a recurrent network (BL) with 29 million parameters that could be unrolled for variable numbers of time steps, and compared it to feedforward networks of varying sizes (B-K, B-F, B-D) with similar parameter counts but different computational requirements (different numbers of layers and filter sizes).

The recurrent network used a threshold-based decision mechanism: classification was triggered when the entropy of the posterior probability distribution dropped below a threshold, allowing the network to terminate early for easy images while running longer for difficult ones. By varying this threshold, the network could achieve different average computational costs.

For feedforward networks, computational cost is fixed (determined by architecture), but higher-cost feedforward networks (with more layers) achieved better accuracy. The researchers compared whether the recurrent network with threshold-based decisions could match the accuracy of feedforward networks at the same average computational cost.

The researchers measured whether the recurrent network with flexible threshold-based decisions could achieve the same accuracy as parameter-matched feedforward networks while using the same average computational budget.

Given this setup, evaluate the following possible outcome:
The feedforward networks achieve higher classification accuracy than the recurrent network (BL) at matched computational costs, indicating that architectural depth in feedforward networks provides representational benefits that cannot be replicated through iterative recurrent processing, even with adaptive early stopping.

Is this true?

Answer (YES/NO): NO